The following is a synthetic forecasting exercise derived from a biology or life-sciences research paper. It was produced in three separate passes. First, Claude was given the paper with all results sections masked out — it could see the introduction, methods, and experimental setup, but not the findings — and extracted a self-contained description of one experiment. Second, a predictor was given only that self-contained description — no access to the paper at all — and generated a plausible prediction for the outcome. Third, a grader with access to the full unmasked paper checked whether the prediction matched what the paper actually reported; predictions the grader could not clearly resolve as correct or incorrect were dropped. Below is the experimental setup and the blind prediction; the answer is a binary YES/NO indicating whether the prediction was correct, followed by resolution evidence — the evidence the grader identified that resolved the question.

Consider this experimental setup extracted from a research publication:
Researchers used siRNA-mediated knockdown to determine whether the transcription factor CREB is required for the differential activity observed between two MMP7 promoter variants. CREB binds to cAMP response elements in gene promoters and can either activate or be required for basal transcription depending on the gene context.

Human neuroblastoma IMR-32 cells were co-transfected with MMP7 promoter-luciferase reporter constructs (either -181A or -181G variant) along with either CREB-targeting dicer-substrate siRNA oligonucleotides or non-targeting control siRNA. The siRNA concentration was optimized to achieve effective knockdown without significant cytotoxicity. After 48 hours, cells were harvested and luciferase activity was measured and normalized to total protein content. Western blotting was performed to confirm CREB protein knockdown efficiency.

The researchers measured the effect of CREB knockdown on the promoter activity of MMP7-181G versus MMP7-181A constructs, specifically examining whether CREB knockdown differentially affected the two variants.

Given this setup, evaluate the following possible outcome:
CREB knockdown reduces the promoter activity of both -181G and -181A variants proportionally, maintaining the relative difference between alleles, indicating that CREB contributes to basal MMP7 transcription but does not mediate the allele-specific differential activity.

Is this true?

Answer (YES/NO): NO